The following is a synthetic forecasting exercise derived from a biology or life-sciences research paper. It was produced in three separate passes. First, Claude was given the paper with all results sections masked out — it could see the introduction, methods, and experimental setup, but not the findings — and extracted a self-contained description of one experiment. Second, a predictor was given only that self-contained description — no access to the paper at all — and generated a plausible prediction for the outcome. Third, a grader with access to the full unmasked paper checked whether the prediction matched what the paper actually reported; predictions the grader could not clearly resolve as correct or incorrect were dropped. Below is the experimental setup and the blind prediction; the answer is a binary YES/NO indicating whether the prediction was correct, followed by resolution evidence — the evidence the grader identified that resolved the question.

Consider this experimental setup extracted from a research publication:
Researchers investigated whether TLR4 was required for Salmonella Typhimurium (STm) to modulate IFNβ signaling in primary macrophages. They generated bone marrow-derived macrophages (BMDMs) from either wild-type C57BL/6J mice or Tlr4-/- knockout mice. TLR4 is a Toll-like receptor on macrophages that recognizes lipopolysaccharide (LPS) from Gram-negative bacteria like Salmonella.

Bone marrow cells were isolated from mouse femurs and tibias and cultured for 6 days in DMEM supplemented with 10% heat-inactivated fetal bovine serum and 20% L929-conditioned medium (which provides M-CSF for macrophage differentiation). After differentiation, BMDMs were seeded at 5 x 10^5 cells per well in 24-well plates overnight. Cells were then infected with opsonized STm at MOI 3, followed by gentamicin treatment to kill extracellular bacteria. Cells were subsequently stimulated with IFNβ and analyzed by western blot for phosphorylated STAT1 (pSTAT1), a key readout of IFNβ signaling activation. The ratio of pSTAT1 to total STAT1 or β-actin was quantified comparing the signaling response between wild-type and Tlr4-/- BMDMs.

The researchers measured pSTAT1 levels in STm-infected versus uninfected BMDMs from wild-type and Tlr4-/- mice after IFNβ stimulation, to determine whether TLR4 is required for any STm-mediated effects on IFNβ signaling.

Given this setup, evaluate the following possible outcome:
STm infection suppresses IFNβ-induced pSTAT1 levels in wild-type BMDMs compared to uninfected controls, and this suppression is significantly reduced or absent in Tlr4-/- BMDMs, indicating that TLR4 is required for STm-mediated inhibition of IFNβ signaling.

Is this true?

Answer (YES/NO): YES